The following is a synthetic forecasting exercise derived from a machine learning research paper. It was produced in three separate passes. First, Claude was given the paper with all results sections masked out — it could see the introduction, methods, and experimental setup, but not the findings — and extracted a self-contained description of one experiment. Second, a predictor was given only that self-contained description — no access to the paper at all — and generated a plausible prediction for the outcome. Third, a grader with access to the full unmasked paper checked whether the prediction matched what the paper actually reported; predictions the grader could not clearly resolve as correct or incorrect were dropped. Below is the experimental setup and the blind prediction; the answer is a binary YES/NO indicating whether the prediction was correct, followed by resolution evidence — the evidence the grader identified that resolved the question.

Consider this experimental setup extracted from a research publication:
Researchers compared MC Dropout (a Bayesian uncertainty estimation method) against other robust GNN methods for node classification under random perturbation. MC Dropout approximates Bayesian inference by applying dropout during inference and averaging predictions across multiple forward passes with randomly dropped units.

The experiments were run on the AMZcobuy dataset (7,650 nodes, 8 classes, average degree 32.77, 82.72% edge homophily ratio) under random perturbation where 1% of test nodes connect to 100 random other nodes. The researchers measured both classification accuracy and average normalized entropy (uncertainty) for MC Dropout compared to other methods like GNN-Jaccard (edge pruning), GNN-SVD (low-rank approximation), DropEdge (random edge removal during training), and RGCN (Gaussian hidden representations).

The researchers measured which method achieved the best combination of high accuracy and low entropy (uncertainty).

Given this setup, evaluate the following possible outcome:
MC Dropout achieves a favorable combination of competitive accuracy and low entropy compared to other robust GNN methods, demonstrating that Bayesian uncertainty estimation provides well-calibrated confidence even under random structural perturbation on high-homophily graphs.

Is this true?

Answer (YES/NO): YES